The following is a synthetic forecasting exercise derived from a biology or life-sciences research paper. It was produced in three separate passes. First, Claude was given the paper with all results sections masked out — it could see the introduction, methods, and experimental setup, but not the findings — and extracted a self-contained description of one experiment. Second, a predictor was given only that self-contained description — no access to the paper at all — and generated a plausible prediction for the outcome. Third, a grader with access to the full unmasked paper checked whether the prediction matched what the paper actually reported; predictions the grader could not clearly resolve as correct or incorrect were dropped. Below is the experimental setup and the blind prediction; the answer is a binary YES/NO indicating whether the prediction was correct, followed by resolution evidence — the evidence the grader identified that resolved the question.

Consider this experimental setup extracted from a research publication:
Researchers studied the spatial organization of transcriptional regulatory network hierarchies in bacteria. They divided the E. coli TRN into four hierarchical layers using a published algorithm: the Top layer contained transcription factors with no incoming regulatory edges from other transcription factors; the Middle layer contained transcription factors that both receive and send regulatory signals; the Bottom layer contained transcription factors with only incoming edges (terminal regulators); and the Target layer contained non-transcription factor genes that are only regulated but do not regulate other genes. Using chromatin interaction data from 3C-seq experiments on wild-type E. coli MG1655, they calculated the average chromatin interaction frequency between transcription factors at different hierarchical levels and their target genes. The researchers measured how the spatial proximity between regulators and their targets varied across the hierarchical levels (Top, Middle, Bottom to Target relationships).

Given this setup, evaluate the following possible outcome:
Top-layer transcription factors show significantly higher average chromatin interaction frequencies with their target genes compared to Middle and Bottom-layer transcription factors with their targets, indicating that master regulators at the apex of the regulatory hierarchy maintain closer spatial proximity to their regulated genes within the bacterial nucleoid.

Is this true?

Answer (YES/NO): NO